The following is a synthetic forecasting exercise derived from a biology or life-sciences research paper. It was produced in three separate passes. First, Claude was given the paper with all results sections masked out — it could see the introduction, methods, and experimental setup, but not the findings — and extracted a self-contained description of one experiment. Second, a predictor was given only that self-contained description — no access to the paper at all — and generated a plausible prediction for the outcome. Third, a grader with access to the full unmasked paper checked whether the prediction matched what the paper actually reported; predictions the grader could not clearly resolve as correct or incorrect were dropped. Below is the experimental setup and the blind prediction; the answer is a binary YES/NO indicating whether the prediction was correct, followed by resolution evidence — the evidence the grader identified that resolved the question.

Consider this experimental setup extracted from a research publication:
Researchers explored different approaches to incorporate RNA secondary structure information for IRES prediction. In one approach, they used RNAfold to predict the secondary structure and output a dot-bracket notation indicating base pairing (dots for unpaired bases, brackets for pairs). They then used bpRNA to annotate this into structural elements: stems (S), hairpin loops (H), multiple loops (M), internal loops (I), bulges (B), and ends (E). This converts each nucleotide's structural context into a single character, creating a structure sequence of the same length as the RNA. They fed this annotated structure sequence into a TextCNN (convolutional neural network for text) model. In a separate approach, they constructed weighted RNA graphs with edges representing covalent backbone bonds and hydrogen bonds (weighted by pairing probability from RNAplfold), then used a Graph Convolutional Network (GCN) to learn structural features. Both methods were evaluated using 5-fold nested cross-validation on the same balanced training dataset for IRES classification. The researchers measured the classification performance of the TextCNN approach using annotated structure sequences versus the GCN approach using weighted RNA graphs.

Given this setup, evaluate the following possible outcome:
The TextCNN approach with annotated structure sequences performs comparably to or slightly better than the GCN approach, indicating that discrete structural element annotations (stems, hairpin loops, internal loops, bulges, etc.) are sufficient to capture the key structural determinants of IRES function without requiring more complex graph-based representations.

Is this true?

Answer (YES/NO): NO